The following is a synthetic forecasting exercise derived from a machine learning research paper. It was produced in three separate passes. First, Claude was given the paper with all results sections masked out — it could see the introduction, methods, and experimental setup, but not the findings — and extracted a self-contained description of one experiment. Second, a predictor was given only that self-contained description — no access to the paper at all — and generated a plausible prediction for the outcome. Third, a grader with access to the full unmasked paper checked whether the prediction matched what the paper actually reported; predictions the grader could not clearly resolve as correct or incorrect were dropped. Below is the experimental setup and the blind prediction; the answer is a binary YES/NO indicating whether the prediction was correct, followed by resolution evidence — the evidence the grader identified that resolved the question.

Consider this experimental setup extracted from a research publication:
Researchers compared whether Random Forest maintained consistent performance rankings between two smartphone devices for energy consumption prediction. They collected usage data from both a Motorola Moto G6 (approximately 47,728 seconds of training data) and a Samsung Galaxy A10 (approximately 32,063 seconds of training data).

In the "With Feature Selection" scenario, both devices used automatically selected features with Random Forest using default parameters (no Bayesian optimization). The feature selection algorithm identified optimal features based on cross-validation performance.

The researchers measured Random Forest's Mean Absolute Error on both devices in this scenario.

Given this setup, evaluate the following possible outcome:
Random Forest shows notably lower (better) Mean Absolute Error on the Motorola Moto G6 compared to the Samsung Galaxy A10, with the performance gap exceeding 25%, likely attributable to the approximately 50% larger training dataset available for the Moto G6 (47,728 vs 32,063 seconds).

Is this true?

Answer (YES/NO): NO